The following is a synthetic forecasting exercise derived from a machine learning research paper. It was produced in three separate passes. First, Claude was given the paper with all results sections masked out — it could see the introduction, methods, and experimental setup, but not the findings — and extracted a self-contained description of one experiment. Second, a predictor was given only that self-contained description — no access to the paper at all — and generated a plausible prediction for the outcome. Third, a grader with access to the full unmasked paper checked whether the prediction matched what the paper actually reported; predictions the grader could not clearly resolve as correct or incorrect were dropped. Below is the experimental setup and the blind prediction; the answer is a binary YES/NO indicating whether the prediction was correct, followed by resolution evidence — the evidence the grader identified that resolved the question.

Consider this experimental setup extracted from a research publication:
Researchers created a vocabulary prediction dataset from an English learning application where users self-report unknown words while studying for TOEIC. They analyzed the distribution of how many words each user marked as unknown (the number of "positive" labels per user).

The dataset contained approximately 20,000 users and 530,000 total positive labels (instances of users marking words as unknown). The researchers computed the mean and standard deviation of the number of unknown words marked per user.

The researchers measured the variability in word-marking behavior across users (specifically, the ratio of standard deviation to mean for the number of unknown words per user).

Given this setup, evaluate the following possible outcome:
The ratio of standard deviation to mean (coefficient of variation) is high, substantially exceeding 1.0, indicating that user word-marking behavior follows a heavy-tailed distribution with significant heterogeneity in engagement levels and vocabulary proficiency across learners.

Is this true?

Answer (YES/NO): YES